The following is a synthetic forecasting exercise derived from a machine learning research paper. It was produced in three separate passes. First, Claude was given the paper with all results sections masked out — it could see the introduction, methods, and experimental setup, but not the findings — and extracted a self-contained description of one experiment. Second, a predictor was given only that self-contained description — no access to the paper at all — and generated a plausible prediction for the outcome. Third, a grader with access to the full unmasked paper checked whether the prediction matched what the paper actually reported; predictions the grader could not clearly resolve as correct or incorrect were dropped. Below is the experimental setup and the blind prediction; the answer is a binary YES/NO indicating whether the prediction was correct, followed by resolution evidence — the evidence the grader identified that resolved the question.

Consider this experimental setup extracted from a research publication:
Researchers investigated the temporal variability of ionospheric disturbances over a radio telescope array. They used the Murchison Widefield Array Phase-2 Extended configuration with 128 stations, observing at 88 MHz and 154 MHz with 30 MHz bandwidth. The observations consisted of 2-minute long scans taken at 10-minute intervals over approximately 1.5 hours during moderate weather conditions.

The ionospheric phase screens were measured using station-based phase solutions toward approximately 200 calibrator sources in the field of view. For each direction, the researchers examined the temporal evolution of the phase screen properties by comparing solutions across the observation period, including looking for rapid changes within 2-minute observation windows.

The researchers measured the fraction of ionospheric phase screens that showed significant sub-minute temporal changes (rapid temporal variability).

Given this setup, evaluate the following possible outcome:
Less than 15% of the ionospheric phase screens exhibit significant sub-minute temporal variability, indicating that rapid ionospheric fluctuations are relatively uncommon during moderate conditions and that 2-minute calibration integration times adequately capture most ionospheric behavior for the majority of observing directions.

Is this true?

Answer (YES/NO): YES